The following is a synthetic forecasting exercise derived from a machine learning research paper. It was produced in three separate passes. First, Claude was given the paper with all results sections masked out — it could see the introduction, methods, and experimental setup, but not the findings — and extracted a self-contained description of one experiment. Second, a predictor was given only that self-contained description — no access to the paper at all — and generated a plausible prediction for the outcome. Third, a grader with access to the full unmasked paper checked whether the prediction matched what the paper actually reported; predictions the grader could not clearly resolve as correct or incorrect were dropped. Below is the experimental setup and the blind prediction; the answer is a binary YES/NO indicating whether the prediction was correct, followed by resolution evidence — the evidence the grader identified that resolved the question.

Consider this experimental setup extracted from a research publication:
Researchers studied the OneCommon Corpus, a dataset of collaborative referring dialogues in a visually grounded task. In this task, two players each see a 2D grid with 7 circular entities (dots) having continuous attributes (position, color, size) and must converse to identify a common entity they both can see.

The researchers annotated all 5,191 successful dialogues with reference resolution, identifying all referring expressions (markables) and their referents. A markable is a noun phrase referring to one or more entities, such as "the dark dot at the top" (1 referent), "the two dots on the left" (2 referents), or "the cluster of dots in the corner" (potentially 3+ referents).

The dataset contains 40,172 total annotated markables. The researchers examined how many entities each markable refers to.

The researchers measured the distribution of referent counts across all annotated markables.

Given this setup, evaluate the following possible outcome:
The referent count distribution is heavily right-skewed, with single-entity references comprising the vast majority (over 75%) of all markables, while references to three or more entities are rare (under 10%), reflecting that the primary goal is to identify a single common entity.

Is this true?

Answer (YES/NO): NO